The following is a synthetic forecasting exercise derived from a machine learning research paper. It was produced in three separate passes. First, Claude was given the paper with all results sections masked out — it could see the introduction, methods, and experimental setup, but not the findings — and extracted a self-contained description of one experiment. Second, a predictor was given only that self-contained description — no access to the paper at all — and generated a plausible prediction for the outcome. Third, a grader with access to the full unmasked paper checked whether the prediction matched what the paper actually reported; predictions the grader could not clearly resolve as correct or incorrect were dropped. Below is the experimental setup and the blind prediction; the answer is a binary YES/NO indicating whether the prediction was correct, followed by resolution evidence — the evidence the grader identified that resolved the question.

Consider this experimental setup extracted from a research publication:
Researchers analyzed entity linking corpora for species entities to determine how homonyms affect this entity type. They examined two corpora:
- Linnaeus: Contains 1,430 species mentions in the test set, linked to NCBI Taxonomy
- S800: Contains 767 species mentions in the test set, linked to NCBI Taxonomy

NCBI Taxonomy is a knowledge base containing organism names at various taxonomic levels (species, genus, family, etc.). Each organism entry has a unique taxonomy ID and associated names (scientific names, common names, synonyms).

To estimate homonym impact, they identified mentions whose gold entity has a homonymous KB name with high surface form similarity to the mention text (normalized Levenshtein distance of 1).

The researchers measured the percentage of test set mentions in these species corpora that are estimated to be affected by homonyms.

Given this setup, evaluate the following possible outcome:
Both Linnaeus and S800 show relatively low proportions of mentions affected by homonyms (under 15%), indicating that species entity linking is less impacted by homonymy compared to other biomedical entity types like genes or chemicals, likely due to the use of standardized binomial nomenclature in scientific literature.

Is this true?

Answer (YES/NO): NO